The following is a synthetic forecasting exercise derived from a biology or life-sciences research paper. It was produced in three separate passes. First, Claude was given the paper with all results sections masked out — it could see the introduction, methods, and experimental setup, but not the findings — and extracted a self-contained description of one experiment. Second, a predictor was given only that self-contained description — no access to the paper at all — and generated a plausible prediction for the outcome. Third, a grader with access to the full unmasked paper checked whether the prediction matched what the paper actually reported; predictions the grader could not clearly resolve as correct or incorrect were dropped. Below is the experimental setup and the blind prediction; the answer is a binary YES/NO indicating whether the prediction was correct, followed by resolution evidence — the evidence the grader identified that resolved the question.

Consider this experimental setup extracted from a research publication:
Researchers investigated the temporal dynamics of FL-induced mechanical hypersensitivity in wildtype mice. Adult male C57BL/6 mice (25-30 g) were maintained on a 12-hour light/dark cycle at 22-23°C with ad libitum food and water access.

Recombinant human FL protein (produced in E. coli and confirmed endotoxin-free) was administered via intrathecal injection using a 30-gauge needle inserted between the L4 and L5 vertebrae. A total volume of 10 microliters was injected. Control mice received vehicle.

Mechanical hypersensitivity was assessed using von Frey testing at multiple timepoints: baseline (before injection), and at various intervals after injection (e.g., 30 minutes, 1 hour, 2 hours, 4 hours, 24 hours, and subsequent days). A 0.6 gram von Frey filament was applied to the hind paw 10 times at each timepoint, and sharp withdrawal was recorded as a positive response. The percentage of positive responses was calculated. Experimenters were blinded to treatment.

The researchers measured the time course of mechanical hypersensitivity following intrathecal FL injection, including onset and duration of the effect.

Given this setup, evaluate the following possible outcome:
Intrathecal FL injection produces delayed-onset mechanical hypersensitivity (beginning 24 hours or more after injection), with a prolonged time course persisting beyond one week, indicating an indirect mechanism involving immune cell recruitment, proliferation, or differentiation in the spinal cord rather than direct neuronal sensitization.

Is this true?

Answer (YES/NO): NO